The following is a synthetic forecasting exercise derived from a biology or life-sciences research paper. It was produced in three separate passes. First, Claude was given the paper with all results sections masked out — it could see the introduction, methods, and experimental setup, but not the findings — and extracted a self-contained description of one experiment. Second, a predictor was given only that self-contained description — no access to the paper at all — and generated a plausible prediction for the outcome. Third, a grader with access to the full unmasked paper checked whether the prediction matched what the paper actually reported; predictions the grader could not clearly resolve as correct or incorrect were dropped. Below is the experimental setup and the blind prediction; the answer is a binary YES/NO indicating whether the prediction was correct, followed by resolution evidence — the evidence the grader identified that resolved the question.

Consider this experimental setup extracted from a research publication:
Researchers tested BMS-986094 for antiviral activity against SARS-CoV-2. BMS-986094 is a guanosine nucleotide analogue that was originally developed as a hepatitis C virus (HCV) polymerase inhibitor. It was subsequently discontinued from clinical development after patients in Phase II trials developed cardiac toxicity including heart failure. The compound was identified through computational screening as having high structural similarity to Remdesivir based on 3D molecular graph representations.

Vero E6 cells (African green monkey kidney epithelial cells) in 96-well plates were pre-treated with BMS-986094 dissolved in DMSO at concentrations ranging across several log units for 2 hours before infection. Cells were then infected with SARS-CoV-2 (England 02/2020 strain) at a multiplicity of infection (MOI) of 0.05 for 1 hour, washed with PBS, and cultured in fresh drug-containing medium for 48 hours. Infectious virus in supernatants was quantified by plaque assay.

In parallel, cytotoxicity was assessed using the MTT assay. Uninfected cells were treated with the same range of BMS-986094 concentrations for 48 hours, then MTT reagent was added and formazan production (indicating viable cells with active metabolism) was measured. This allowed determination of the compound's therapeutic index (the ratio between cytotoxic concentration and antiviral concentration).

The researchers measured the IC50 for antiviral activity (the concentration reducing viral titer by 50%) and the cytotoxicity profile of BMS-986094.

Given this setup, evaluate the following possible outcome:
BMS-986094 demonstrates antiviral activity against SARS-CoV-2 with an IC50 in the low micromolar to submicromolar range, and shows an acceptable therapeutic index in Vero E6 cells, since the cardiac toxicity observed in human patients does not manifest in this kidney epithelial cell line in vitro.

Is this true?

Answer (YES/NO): NO